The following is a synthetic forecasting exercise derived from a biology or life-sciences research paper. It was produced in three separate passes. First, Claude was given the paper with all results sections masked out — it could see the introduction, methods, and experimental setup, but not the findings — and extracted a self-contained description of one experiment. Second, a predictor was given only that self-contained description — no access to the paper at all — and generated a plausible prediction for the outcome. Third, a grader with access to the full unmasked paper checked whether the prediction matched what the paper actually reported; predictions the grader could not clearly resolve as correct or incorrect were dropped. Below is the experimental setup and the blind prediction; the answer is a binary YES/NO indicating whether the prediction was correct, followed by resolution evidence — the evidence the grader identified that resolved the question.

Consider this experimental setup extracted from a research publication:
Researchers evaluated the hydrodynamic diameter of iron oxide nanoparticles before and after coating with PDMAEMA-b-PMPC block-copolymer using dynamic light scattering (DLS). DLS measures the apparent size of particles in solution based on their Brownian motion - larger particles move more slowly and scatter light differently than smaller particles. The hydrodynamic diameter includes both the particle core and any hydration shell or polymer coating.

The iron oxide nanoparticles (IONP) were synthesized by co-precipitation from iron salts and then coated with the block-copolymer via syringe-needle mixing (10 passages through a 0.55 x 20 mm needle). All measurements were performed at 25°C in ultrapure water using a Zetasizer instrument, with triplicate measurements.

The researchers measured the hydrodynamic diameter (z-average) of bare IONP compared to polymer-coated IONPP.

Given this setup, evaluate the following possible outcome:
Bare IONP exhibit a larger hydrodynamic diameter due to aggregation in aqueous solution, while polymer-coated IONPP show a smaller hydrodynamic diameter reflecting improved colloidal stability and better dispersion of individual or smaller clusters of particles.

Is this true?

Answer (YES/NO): NO